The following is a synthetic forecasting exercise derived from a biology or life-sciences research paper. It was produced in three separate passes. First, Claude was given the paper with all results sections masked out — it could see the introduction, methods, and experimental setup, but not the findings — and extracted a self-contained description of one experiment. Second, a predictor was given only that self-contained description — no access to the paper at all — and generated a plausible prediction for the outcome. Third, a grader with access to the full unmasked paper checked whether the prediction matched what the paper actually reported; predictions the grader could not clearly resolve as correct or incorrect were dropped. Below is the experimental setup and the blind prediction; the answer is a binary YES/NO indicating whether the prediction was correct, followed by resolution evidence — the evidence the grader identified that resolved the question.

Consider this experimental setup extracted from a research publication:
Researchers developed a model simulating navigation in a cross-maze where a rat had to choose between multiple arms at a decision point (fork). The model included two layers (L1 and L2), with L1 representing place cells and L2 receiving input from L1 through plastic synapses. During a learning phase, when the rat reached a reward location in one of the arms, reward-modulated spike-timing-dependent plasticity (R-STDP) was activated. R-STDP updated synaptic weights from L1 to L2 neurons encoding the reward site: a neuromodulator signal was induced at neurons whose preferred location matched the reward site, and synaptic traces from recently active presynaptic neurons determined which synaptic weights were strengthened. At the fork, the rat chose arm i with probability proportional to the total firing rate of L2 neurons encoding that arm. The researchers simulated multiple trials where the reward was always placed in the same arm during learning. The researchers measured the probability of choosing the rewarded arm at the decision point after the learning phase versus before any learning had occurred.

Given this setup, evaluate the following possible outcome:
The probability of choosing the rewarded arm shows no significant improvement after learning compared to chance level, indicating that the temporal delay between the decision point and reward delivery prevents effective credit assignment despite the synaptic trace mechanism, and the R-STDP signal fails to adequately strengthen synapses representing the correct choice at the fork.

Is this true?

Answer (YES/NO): NO